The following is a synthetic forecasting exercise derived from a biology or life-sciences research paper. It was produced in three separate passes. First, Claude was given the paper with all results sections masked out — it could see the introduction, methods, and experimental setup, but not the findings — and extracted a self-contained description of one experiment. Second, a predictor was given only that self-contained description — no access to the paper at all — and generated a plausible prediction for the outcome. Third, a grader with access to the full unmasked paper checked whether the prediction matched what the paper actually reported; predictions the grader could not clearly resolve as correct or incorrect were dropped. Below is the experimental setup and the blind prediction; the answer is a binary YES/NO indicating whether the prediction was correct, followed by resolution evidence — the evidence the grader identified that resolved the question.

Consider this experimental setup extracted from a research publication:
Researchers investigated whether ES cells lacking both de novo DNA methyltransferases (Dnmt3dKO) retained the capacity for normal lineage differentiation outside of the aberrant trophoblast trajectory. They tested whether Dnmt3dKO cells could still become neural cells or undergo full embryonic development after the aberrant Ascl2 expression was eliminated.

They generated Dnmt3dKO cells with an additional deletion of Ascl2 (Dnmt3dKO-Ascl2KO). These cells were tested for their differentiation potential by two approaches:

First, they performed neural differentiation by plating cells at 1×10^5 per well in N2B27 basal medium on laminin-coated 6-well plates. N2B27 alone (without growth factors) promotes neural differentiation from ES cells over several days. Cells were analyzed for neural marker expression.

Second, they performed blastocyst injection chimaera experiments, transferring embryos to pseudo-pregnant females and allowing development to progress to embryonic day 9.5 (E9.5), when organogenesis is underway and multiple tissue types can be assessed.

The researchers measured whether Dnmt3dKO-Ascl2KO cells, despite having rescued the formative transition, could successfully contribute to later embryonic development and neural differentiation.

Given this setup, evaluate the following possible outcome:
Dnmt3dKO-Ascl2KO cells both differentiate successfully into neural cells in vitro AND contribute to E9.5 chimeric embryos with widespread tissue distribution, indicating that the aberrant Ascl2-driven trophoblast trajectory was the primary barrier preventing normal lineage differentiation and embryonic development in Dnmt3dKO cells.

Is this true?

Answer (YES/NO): NO